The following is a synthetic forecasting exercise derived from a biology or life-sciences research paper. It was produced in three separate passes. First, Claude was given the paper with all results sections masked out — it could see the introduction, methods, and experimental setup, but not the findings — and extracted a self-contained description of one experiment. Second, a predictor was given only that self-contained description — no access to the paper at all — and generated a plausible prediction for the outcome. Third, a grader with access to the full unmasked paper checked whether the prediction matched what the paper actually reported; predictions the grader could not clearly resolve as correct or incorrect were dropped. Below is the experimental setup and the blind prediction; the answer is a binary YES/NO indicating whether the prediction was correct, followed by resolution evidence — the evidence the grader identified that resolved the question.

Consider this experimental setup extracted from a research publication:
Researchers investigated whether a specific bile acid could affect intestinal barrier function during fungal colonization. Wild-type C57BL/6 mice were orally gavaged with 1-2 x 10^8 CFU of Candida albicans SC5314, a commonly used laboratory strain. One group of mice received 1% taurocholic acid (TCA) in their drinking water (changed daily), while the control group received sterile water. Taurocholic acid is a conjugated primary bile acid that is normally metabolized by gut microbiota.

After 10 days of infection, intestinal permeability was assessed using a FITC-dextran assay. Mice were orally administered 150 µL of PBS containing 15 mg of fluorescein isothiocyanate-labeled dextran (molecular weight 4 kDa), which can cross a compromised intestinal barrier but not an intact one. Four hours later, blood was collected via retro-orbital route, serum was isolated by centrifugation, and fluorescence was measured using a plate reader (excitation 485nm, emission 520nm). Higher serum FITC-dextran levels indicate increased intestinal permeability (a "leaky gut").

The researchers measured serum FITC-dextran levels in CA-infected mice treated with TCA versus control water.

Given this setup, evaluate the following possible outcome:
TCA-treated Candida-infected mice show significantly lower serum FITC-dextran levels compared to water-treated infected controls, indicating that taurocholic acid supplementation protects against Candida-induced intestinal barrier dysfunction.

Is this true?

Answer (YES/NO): NO